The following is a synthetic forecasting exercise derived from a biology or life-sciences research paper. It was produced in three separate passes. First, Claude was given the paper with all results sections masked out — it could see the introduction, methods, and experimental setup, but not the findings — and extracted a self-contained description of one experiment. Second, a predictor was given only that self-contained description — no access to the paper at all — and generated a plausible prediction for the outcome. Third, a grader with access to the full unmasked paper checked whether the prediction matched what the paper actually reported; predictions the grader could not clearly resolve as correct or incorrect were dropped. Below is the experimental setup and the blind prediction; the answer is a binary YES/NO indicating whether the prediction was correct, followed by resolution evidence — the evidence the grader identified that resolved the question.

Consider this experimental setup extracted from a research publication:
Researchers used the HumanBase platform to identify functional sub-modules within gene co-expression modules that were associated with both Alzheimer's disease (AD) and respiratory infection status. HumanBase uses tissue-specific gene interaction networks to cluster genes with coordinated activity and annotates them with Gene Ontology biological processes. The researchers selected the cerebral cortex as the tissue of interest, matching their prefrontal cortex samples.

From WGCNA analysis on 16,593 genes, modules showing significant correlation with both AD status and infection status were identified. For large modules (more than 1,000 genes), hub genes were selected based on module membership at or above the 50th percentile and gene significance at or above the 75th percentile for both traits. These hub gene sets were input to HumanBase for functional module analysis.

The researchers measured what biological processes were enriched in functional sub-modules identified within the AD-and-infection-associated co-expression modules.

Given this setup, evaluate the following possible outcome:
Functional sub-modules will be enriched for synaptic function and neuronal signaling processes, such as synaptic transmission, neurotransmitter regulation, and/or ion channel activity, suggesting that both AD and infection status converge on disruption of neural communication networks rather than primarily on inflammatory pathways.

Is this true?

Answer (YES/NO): NO